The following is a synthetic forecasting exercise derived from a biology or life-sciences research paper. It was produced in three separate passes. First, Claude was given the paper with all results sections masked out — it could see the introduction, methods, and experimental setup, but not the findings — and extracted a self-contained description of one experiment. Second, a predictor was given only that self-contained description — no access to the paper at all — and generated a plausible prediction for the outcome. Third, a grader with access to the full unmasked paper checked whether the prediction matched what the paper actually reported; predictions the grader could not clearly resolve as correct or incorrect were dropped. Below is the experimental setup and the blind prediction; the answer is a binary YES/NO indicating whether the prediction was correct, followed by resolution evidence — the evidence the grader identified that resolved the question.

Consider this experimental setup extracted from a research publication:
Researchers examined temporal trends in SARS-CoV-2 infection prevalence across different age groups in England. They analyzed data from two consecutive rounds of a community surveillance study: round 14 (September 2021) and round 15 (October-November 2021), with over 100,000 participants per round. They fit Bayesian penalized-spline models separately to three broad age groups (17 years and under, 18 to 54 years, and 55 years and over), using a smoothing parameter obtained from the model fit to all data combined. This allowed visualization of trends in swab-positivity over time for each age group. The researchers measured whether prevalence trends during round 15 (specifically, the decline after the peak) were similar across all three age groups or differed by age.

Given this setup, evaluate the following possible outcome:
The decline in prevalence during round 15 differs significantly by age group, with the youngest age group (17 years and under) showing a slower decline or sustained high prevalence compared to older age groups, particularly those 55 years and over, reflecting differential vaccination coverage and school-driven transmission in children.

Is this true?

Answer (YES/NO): NO